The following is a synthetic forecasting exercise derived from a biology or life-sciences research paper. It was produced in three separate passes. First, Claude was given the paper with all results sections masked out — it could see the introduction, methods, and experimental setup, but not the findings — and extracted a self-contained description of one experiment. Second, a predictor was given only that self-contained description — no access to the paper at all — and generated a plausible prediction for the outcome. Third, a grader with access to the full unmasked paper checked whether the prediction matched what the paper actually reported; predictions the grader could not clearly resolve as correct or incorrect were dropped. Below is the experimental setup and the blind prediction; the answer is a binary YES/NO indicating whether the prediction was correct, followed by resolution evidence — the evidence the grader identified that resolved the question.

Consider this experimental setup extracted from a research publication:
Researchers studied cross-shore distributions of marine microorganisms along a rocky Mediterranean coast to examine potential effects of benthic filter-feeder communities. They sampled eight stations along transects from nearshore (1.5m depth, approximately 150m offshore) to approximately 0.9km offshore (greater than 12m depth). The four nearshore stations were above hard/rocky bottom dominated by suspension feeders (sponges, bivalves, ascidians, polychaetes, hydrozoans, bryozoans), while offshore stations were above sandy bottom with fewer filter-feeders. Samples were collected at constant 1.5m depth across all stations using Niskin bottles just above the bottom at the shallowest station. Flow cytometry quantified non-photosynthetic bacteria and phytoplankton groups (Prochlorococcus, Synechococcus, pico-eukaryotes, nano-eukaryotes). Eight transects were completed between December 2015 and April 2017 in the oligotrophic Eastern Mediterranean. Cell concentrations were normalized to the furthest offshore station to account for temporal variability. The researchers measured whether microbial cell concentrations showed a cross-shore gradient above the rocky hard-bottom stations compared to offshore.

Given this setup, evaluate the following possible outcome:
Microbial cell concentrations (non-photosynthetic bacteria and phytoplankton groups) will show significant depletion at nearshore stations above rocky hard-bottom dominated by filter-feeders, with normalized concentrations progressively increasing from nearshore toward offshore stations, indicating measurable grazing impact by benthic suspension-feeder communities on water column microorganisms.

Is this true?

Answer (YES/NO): YES